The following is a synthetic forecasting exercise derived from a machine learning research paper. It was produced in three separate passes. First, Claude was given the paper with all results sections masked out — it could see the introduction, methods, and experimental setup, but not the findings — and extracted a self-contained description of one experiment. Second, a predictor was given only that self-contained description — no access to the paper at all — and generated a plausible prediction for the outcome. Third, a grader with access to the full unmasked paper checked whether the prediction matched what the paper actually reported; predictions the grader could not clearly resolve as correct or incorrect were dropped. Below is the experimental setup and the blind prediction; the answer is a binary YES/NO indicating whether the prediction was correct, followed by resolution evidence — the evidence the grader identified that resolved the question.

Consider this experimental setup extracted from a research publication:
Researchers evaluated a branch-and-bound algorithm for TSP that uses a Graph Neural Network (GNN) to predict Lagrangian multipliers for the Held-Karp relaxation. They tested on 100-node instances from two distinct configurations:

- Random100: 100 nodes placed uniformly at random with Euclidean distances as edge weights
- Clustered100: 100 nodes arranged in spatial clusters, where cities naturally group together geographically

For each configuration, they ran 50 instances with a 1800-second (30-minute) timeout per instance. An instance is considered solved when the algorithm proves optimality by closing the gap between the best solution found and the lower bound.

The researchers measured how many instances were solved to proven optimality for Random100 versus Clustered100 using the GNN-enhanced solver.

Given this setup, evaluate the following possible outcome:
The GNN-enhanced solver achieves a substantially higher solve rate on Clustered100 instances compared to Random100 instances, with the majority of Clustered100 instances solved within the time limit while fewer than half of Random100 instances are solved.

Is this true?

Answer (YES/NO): NO